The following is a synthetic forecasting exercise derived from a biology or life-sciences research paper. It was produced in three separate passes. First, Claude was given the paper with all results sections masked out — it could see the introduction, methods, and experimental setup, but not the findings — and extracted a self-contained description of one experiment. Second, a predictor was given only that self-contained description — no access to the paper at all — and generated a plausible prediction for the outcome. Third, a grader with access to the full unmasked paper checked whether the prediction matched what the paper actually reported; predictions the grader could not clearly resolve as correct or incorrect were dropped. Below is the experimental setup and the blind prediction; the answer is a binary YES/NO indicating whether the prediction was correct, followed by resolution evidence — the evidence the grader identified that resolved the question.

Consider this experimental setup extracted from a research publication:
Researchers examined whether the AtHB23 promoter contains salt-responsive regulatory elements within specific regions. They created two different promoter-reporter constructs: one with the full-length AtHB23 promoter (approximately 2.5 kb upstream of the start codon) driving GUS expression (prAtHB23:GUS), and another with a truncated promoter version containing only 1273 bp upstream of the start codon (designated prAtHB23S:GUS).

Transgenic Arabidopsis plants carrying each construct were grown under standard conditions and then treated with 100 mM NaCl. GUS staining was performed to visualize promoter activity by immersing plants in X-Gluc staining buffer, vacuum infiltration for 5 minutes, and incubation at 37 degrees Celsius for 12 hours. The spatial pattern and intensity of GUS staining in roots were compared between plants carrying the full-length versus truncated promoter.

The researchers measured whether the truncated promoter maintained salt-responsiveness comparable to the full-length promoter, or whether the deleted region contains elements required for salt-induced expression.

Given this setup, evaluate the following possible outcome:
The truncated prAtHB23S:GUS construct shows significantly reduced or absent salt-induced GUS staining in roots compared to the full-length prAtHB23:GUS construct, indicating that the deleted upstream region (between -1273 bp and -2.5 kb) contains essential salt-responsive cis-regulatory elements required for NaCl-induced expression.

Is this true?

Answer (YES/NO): NO